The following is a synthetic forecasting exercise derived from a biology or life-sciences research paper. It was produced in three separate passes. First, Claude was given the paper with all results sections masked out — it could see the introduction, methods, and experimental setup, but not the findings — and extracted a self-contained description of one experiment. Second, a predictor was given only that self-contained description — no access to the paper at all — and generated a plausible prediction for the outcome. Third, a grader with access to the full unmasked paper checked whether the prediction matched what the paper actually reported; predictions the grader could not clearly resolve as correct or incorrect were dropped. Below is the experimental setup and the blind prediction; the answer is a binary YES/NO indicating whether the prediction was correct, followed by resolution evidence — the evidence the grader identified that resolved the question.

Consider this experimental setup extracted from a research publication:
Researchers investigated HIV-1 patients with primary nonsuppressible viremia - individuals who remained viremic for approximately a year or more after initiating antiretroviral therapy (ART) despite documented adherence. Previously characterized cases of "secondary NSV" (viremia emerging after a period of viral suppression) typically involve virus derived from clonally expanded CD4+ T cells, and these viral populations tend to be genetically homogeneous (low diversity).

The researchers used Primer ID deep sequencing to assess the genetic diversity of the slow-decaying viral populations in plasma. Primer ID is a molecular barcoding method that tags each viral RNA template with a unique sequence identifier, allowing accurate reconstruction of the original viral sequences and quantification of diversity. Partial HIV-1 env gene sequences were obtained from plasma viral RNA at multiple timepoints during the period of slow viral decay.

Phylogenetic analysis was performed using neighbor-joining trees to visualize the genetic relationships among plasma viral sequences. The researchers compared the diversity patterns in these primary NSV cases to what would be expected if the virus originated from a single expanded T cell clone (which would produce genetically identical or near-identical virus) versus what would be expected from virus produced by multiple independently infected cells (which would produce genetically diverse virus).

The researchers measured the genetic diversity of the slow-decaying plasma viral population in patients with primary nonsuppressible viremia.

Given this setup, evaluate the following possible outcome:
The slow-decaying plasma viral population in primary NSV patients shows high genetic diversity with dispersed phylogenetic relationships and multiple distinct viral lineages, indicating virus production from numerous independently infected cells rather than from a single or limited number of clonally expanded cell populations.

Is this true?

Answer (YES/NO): YES